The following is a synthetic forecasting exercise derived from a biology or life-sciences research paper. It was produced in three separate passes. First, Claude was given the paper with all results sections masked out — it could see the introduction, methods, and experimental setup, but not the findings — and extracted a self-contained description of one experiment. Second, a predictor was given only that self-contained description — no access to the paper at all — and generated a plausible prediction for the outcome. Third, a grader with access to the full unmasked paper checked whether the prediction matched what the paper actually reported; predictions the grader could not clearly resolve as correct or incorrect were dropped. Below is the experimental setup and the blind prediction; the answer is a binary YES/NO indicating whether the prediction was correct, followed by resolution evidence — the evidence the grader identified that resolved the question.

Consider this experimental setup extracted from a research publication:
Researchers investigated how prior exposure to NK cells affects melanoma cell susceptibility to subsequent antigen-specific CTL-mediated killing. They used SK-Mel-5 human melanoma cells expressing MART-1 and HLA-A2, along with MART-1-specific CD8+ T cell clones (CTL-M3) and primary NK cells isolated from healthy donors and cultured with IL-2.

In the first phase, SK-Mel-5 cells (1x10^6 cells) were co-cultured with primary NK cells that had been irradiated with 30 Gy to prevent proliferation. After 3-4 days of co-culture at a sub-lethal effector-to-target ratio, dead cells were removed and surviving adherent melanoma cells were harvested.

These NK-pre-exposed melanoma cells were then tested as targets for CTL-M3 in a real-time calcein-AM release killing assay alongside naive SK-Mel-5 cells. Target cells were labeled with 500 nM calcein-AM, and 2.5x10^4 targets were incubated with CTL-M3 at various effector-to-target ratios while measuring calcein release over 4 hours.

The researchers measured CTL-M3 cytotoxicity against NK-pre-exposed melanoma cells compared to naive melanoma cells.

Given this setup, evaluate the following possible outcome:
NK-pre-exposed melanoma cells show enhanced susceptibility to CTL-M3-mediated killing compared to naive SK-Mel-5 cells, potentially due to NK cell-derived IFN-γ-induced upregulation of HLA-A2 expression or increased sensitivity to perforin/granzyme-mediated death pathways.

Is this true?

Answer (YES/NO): YES